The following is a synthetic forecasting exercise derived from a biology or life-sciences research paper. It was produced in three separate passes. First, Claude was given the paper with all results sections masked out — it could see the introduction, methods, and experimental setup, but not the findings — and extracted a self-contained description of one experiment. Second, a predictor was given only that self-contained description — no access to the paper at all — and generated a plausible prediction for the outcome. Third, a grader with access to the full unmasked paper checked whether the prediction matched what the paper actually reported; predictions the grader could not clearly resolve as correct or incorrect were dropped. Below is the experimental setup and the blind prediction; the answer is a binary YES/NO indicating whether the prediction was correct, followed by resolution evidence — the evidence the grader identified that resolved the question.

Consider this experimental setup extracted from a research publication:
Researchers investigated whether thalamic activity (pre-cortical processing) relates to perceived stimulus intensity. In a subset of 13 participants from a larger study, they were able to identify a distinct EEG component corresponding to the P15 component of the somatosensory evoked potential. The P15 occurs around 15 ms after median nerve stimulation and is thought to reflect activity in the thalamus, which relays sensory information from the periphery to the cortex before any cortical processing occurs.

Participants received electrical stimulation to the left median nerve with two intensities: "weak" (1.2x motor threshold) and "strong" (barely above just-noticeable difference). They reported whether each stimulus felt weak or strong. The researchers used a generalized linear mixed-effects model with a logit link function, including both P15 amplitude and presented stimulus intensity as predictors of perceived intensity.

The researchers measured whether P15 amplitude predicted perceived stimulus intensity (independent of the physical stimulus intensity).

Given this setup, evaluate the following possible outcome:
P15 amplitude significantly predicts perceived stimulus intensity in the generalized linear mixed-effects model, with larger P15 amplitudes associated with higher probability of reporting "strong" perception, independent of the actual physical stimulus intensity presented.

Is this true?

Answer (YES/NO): NO